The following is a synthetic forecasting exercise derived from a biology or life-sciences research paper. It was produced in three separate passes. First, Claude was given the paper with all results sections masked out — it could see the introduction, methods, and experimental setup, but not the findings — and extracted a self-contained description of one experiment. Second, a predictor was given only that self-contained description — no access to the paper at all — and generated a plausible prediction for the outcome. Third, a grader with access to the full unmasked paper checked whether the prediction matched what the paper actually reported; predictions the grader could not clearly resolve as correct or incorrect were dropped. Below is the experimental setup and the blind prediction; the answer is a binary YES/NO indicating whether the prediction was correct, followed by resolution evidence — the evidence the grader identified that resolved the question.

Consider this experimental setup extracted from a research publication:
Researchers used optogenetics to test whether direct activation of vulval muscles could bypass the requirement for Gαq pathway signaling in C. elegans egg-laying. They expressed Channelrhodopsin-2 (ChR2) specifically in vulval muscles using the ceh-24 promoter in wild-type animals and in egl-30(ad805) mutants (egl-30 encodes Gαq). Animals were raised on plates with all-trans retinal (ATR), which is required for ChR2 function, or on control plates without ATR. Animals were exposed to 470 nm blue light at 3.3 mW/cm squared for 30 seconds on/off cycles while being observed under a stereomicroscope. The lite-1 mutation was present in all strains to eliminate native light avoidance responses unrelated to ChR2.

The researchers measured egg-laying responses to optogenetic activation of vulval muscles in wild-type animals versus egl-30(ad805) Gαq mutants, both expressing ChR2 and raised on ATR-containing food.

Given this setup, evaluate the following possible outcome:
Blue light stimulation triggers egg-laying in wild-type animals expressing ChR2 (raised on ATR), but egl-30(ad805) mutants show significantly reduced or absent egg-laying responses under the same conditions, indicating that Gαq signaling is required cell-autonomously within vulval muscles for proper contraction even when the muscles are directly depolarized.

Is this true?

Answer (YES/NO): NO